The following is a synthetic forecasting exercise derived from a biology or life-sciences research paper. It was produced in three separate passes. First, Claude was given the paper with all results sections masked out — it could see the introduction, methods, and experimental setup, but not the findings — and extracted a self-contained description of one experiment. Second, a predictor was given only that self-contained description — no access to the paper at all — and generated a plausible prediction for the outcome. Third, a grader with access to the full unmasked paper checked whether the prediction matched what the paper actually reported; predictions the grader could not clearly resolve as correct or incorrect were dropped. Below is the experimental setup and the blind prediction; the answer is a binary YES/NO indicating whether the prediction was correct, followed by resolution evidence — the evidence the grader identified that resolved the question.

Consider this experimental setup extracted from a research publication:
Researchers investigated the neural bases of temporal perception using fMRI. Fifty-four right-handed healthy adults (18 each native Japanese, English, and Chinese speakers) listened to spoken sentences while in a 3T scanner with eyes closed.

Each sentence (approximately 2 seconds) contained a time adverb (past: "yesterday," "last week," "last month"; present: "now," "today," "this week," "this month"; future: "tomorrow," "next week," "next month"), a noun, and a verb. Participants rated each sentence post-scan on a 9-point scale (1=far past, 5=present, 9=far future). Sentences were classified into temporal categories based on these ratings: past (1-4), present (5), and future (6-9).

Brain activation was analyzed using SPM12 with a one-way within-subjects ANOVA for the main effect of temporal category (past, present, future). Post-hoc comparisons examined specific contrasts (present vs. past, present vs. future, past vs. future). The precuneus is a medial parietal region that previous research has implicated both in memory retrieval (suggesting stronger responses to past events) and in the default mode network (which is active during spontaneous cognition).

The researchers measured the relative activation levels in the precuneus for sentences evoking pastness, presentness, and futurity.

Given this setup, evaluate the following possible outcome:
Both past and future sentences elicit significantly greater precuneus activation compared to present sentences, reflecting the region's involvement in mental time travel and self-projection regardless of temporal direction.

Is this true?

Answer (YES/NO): NO